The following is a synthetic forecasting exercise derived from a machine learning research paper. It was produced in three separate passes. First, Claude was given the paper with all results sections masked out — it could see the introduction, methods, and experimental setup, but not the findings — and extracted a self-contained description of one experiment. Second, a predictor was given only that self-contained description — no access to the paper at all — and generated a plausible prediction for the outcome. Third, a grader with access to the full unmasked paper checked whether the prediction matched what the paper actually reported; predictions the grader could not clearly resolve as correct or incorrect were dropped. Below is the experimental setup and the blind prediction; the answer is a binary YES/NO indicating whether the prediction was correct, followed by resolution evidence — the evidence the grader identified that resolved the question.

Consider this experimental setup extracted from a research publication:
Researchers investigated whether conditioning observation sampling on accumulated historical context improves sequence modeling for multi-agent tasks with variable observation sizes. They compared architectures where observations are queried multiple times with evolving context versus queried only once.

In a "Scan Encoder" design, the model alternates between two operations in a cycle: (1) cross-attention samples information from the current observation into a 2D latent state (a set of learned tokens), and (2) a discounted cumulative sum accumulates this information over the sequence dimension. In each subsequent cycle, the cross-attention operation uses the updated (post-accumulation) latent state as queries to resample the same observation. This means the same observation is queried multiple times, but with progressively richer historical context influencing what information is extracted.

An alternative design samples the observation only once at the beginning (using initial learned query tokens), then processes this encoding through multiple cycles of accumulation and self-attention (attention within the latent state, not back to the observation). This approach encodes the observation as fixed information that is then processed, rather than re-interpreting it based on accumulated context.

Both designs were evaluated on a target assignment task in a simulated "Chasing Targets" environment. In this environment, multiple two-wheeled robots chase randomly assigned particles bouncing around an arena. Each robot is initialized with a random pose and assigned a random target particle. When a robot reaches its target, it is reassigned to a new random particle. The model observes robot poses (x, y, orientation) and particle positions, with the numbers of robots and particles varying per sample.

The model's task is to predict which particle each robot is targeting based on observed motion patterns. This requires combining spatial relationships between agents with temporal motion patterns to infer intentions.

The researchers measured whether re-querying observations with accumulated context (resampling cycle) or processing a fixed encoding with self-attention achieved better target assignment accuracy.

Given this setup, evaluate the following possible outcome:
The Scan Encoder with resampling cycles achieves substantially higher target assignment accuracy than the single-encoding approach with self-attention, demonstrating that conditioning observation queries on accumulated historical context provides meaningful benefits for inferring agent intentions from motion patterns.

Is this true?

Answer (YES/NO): YES